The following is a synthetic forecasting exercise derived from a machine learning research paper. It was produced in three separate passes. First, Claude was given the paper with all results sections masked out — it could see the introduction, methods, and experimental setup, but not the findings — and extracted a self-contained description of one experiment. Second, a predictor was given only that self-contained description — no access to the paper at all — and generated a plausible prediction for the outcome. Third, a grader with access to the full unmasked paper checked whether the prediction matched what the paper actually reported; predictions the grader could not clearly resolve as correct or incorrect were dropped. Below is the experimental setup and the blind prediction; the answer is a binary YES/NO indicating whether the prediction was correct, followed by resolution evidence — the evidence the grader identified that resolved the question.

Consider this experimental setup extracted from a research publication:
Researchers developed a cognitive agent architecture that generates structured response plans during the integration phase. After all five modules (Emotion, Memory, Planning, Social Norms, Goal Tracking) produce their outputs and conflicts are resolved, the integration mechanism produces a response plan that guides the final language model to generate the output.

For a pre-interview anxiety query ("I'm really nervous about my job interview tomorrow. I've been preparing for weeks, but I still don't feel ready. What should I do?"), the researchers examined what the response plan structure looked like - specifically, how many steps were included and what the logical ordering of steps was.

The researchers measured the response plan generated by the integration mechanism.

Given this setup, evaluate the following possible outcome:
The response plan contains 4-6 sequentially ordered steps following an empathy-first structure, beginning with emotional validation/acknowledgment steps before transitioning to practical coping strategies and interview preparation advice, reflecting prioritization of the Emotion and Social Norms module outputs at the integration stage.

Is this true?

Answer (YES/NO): NO